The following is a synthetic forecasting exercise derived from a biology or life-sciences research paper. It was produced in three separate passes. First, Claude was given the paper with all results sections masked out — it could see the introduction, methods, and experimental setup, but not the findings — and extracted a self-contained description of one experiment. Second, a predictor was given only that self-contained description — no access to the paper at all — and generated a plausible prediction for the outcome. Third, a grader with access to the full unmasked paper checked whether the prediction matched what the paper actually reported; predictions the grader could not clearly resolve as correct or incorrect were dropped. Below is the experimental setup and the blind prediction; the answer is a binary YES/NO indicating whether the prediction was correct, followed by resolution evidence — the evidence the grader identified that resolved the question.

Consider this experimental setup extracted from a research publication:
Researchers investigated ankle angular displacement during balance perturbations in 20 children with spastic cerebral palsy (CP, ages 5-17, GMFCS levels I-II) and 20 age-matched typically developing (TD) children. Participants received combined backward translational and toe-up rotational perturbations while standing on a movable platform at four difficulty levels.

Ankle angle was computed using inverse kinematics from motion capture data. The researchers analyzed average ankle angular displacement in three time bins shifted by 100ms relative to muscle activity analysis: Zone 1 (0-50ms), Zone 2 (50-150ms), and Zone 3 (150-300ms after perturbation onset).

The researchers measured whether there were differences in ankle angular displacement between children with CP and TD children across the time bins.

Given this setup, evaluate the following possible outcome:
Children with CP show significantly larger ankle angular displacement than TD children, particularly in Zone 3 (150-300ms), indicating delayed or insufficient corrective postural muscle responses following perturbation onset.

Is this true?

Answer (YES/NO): NO